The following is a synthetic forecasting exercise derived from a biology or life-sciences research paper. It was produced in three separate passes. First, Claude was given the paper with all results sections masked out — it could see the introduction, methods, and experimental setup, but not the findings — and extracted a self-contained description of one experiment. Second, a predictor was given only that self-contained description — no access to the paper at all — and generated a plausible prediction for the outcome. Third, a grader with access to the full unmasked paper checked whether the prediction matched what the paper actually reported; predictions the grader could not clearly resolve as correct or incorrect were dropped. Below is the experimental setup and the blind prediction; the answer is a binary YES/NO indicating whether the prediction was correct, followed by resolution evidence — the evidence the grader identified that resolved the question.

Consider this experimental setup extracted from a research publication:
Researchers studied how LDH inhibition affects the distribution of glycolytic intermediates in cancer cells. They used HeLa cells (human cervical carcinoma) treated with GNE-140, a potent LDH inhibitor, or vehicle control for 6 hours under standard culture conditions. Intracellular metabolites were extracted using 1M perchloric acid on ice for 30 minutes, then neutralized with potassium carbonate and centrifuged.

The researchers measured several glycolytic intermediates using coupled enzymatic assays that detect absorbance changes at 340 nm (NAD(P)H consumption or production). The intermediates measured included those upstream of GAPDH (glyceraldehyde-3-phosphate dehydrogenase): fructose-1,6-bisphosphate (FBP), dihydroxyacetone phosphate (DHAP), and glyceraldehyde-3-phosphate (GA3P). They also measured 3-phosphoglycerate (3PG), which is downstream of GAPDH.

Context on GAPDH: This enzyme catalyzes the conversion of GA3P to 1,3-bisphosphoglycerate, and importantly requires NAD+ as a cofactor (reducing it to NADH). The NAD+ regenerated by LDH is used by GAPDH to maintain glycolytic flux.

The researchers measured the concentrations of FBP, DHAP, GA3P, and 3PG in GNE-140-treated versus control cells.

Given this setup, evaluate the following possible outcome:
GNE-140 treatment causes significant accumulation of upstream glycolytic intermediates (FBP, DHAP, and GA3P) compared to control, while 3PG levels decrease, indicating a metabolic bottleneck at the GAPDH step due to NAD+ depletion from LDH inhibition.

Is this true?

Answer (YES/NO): YES